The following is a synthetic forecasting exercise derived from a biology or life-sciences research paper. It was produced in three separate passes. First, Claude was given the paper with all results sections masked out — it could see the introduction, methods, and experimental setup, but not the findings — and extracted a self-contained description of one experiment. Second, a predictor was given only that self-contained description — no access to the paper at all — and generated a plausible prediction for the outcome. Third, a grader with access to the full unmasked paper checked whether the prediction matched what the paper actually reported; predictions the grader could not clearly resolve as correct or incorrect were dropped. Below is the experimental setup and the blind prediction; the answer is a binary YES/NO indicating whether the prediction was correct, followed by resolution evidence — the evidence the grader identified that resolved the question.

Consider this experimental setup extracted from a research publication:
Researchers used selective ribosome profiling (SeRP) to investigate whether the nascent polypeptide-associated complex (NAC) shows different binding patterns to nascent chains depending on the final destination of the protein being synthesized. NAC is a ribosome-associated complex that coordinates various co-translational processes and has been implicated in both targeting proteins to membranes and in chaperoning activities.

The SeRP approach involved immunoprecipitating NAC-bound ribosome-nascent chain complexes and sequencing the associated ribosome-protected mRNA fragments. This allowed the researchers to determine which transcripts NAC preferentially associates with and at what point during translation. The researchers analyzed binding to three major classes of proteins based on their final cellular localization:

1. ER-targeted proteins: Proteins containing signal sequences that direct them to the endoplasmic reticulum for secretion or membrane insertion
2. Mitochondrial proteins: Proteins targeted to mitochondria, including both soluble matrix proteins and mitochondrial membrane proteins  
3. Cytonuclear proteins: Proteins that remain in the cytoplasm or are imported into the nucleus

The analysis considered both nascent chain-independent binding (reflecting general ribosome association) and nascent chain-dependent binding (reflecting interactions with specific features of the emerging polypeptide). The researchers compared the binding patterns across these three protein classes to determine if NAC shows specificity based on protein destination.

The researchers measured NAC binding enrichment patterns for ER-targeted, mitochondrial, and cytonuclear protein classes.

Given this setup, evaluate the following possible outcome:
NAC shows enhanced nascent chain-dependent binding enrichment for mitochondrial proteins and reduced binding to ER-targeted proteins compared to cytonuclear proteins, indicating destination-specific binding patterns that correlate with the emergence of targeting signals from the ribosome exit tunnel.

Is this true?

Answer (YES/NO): NO